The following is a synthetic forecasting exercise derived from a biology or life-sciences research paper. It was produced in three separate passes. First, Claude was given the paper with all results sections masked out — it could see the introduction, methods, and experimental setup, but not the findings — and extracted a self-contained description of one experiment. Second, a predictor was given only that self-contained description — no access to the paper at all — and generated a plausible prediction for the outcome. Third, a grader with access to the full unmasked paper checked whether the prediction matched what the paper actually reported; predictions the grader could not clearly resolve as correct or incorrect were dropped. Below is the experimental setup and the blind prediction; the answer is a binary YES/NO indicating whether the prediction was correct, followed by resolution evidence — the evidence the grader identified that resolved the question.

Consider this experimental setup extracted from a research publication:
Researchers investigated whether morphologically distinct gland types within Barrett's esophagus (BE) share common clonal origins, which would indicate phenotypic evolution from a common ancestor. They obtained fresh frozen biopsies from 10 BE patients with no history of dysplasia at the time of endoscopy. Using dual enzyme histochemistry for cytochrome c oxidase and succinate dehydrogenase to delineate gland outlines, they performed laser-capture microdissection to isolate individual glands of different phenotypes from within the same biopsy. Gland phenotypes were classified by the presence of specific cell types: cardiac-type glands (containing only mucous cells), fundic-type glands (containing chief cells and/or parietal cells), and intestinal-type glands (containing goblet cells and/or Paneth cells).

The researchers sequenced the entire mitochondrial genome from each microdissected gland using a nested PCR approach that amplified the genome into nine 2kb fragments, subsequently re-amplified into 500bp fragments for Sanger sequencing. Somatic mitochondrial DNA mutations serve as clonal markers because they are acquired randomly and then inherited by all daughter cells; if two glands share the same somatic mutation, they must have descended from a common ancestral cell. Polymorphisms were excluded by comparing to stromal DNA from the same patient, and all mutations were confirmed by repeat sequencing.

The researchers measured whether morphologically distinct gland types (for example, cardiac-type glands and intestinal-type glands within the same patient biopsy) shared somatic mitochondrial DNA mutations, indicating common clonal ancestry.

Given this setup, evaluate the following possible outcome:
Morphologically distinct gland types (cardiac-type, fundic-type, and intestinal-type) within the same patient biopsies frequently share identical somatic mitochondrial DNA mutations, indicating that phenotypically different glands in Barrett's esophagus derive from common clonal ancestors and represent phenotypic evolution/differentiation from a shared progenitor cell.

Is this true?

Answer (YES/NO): YES